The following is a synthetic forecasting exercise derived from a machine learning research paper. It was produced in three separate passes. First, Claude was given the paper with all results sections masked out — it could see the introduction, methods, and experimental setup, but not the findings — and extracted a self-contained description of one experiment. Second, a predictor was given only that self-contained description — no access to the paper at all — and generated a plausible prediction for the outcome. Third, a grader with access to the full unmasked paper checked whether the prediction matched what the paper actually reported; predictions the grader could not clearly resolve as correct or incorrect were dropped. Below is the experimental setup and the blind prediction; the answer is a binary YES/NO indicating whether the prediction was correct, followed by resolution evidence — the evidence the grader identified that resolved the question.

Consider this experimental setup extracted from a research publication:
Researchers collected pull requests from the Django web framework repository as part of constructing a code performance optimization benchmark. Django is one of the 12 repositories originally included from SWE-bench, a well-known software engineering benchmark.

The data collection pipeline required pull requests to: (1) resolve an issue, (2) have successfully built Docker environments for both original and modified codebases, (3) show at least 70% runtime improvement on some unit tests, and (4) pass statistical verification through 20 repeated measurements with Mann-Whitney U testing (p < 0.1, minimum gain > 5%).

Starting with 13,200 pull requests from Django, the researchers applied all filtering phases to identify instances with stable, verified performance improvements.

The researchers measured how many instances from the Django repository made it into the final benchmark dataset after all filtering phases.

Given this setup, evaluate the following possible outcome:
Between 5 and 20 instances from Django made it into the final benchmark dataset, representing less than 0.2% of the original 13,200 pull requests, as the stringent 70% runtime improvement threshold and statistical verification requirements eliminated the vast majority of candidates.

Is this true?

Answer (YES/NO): NO